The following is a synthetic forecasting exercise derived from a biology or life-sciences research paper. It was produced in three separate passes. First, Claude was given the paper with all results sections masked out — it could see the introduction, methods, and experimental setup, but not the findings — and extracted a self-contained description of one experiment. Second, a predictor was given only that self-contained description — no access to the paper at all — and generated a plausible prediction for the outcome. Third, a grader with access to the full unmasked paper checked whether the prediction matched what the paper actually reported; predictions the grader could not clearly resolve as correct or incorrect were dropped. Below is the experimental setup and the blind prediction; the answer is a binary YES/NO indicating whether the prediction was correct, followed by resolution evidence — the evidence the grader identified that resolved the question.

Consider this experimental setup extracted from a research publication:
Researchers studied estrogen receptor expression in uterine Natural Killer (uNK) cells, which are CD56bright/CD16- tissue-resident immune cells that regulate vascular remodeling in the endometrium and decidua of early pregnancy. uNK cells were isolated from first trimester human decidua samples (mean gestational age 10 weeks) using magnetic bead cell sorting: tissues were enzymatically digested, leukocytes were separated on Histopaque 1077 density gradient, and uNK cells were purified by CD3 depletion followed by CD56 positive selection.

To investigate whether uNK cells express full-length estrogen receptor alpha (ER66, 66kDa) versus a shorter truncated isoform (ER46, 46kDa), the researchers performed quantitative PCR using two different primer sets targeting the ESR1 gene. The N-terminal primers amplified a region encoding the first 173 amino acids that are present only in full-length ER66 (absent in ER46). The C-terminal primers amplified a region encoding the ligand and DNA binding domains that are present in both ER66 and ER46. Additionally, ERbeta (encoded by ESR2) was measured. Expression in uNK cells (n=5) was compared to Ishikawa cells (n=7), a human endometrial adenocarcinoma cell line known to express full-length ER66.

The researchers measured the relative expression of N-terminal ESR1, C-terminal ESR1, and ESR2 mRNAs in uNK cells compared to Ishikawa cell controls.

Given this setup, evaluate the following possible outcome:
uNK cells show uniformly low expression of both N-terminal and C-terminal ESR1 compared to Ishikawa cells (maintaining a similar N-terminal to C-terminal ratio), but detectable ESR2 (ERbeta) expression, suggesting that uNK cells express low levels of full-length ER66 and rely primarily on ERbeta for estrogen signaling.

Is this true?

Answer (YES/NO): NO